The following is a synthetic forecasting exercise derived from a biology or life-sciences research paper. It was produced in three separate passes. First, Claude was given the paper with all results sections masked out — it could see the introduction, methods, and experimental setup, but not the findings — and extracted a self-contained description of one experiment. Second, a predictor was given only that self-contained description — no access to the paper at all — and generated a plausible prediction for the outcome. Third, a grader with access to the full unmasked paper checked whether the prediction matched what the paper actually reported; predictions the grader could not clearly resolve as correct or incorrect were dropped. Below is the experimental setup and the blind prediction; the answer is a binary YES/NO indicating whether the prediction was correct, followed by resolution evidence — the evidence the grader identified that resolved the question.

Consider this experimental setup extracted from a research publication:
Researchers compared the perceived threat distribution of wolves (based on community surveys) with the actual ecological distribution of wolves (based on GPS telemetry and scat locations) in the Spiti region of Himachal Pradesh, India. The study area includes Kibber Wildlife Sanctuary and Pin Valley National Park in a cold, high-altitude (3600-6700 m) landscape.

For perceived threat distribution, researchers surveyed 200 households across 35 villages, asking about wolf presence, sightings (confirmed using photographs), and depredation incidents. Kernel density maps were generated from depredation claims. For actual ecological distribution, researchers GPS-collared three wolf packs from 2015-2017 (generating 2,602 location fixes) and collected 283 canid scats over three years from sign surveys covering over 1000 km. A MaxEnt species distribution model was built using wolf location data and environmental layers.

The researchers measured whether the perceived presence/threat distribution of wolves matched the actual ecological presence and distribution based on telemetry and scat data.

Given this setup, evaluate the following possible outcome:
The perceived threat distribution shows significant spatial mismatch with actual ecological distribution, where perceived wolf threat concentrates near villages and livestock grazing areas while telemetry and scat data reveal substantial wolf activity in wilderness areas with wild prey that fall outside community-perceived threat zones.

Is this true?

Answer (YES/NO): NO